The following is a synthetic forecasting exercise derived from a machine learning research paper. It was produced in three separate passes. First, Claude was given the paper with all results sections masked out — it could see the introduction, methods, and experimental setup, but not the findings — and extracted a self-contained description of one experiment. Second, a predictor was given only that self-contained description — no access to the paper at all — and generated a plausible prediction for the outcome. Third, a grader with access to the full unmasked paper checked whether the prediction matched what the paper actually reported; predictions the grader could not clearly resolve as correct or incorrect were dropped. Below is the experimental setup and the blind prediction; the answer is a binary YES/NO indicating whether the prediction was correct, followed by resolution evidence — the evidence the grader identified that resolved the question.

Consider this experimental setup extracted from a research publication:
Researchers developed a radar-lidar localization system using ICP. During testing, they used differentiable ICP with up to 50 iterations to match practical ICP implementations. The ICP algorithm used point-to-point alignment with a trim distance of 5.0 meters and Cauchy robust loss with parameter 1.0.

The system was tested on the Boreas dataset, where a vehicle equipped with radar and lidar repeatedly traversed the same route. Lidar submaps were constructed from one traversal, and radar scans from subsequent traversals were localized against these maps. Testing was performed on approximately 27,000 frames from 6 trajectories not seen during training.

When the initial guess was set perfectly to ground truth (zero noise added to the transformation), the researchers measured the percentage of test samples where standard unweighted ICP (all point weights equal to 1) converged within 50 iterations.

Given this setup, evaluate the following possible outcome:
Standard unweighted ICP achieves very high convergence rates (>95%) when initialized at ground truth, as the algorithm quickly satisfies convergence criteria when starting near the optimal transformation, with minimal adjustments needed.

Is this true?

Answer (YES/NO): YES